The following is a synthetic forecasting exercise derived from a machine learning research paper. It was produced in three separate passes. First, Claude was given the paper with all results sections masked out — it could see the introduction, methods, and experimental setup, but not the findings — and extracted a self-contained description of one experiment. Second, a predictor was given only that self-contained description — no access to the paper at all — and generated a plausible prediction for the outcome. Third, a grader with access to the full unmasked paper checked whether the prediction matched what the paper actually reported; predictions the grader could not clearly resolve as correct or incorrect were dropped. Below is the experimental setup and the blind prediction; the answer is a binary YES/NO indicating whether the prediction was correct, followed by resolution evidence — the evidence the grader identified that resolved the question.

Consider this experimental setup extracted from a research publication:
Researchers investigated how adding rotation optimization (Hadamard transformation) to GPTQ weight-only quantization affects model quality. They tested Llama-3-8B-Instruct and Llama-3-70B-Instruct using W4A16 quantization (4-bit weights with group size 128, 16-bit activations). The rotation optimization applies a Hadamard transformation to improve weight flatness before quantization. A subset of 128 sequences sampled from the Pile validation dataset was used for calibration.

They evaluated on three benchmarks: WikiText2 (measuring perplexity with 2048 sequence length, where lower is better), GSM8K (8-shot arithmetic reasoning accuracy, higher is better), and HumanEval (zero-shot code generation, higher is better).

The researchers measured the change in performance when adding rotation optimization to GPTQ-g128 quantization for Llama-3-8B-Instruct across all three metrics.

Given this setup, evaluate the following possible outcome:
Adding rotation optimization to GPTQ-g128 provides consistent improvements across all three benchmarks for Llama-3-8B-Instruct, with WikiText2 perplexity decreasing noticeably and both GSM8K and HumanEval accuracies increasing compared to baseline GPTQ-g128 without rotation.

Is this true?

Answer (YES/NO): YES